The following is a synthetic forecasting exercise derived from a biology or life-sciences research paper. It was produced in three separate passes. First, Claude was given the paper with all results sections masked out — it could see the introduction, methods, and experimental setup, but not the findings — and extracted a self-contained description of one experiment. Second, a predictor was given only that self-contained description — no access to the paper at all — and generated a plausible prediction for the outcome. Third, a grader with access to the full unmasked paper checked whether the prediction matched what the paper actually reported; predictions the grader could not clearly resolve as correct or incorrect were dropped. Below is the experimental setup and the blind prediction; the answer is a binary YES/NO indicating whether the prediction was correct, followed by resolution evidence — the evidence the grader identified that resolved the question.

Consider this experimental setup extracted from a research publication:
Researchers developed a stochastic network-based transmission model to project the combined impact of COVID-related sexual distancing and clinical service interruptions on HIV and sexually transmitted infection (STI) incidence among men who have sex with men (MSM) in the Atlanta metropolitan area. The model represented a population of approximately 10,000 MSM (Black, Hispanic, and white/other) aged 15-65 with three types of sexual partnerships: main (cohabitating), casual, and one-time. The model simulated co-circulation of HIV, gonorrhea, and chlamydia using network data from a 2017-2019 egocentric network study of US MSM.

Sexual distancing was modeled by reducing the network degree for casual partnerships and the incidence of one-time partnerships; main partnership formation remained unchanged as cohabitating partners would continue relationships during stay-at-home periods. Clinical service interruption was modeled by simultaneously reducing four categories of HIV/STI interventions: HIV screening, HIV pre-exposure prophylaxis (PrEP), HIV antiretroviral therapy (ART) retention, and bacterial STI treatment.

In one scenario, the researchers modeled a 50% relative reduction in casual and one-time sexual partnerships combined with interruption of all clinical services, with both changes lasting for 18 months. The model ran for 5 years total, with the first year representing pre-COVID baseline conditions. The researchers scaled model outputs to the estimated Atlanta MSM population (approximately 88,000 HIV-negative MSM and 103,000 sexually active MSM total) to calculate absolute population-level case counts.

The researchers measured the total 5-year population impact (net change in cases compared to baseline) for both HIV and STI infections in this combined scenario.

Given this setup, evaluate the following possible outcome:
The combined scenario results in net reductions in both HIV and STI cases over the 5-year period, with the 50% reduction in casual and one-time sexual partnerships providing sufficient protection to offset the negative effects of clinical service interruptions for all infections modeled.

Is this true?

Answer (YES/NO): YES